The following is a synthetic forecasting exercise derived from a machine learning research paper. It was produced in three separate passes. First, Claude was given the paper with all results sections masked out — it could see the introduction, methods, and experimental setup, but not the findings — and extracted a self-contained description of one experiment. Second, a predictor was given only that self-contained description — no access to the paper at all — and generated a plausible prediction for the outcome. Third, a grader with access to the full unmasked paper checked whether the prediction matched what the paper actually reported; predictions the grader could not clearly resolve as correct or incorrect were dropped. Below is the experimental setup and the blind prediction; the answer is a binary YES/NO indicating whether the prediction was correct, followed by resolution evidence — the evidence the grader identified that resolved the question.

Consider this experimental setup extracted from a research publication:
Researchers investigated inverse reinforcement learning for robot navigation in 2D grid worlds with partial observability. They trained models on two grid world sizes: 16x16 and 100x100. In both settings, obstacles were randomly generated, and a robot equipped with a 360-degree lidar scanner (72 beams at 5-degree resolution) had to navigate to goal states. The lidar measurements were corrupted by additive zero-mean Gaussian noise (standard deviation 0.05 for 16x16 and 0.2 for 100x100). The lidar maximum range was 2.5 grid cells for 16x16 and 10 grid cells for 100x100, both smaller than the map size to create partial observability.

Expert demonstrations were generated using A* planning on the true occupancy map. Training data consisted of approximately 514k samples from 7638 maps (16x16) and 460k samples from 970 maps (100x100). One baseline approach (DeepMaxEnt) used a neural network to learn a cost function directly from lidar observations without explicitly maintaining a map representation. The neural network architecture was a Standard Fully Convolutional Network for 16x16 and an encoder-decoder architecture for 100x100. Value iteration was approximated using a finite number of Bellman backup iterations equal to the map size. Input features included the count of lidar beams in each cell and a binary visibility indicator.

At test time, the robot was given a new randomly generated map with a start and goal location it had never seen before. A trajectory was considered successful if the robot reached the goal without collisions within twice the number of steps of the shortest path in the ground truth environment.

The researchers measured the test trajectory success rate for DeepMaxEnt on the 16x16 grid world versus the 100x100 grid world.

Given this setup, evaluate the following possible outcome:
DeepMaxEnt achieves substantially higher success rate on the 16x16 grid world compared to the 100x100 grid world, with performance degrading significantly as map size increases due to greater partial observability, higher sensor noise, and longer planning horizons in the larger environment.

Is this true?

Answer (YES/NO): YES